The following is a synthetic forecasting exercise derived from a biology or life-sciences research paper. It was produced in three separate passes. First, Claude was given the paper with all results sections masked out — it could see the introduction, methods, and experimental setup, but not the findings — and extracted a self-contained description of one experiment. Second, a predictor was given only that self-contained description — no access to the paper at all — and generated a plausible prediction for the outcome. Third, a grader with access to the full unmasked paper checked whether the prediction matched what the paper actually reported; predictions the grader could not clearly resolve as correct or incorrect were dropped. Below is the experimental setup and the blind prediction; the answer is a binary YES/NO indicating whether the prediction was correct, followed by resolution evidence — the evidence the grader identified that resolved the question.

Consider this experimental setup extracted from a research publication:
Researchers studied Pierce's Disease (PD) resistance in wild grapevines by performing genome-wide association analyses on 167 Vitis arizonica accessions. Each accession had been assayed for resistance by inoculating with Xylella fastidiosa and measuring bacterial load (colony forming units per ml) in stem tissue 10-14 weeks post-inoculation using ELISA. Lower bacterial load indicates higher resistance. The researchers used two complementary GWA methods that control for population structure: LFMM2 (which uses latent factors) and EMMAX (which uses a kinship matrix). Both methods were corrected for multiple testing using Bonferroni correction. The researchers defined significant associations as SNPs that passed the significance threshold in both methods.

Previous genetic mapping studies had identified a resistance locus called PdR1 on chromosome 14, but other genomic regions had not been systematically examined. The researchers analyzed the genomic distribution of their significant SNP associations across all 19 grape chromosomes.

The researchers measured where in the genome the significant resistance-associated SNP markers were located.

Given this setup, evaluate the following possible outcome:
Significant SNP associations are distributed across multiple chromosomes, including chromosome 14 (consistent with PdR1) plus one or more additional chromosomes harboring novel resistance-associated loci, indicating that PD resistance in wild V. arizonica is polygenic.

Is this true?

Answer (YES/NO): YES